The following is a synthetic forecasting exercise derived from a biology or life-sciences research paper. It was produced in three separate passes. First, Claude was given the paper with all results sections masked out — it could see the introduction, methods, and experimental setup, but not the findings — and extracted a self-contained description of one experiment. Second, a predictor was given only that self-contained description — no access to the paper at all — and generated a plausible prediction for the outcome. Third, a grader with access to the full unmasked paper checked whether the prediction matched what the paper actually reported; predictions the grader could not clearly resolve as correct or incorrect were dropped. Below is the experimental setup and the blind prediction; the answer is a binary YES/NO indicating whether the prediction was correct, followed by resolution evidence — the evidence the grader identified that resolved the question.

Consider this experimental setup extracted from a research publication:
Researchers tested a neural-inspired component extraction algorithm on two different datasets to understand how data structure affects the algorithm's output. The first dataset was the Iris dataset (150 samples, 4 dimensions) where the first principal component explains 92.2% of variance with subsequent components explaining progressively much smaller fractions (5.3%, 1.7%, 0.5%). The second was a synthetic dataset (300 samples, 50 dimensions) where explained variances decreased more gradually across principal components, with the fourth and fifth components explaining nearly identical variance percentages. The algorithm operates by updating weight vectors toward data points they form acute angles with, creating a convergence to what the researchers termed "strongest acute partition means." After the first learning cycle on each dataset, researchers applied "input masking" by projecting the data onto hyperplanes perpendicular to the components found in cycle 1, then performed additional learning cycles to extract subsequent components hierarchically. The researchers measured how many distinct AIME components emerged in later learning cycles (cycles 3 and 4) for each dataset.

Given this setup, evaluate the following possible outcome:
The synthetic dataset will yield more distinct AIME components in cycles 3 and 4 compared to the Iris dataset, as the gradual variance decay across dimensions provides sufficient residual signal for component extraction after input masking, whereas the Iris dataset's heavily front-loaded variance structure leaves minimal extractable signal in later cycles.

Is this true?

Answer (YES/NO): YES